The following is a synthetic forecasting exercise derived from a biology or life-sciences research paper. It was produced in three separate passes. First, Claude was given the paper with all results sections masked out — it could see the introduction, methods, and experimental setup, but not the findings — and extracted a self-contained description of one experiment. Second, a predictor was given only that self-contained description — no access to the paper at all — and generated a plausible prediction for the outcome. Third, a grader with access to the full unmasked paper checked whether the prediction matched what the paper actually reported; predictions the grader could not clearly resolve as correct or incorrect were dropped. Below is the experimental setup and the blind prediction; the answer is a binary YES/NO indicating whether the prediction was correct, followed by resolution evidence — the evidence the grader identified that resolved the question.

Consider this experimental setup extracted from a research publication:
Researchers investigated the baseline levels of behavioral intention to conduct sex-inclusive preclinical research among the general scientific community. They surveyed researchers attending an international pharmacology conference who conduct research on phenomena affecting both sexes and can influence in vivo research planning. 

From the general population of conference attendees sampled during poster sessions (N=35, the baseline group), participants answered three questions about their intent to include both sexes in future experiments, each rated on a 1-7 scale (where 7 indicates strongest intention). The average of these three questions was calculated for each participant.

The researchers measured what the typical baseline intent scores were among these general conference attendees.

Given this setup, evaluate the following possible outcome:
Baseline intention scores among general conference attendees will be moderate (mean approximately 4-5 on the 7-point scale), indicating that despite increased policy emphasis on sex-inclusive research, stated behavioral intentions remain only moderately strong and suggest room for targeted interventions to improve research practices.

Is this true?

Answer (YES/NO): NO